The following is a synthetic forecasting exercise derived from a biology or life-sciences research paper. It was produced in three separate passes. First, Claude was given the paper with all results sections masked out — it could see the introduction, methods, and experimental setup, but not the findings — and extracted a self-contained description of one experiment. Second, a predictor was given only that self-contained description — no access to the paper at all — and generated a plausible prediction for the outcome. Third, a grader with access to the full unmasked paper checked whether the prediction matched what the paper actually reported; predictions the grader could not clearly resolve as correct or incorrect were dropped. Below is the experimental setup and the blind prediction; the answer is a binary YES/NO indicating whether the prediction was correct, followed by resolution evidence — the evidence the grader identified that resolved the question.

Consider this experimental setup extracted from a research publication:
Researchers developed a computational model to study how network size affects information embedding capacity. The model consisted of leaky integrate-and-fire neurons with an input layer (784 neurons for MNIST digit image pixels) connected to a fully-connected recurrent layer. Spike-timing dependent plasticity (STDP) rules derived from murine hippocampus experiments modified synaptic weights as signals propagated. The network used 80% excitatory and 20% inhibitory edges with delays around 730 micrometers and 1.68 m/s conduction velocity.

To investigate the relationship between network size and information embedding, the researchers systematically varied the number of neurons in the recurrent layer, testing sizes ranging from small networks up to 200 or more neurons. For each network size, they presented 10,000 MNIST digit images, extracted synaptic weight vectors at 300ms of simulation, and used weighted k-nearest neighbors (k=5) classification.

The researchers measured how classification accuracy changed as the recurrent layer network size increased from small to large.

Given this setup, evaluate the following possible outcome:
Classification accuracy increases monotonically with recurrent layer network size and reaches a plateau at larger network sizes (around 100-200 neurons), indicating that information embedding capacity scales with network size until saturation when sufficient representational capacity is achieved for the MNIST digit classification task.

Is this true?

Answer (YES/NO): YES